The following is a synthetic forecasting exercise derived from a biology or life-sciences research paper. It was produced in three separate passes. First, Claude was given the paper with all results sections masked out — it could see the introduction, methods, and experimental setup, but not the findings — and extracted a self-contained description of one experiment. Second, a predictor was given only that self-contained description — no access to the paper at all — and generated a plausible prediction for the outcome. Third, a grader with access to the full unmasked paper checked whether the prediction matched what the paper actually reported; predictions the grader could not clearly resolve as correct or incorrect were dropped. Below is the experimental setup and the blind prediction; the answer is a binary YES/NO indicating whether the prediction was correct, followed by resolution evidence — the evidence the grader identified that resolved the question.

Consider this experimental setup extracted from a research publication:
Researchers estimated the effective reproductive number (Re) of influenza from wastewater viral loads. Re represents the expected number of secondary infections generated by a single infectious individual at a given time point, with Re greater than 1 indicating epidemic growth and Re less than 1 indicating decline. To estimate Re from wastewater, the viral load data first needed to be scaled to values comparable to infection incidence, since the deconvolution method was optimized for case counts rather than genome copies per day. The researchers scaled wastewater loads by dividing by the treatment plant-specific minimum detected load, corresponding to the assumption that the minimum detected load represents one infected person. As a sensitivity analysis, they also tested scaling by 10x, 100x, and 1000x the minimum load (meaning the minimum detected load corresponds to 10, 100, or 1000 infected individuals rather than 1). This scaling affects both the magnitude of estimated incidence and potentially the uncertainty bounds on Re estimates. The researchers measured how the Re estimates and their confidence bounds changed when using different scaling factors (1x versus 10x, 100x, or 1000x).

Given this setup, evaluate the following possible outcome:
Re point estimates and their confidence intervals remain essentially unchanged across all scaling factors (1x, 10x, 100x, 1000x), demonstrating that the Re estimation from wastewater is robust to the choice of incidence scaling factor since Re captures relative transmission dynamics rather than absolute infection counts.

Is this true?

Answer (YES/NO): NO